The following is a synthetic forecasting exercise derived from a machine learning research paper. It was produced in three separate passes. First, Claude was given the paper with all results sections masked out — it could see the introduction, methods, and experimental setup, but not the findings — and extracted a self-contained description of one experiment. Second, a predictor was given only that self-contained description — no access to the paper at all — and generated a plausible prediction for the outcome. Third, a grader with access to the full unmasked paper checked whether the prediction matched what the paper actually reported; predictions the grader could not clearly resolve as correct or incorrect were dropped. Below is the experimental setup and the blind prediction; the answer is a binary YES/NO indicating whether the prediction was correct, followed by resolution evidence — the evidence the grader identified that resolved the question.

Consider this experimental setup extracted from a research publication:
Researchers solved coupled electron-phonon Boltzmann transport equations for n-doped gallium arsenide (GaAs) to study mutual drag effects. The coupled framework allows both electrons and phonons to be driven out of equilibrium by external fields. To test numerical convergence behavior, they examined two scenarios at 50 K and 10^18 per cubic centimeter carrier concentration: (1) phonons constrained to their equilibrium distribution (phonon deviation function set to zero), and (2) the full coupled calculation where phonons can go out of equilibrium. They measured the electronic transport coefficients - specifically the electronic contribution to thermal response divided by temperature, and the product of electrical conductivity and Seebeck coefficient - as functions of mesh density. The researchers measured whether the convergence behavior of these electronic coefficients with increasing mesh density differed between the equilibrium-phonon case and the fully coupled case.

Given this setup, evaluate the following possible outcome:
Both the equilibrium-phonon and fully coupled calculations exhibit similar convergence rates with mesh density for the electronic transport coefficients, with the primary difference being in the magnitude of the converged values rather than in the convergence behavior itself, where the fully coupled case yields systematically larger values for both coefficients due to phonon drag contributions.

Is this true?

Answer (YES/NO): NO